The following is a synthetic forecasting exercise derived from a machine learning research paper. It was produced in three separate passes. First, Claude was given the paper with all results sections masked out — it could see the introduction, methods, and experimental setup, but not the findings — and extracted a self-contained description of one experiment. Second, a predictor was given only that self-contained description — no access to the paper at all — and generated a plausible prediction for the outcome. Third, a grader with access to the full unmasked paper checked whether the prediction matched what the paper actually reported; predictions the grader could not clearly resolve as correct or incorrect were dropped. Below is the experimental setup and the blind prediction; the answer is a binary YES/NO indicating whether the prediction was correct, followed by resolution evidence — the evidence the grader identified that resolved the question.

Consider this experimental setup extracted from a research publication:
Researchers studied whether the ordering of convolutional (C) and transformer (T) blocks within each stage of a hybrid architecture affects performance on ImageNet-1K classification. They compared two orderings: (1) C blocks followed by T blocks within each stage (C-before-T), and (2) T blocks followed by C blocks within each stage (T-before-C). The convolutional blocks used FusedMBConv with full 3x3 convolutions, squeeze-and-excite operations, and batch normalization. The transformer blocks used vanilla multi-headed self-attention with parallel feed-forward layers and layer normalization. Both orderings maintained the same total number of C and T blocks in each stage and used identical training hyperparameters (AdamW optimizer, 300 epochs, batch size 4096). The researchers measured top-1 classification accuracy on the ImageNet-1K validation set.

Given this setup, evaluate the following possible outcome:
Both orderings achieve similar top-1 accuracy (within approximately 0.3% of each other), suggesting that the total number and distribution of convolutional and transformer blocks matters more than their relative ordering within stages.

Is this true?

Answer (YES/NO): NO